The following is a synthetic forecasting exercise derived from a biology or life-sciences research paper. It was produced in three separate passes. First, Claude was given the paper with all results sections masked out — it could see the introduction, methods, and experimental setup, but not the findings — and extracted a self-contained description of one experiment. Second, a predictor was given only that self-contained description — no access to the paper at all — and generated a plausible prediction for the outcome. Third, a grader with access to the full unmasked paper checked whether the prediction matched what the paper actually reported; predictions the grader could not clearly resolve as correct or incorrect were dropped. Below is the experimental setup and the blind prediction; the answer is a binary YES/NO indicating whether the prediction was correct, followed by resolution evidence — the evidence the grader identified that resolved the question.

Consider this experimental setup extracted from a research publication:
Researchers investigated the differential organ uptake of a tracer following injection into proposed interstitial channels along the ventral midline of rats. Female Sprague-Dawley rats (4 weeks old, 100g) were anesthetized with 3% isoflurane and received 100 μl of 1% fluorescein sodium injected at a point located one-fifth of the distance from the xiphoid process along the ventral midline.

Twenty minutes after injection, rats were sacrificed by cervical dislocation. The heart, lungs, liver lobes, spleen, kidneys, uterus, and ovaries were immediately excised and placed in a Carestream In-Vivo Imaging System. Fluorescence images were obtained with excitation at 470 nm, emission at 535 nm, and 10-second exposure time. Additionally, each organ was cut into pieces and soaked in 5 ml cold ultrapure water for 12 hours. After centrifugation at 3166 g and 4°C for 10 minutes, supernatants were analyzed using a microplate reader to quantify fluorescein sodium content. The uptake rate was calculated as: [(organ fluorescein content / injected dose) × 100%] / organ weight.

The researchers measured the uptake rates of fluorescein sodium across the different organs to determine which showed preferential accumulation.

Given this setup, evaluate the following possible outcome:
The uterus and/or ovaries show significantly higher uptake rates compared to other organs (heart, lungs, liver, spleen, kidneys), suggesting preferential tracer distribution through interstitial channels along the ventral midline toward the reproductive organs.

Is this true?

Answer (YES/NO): NO